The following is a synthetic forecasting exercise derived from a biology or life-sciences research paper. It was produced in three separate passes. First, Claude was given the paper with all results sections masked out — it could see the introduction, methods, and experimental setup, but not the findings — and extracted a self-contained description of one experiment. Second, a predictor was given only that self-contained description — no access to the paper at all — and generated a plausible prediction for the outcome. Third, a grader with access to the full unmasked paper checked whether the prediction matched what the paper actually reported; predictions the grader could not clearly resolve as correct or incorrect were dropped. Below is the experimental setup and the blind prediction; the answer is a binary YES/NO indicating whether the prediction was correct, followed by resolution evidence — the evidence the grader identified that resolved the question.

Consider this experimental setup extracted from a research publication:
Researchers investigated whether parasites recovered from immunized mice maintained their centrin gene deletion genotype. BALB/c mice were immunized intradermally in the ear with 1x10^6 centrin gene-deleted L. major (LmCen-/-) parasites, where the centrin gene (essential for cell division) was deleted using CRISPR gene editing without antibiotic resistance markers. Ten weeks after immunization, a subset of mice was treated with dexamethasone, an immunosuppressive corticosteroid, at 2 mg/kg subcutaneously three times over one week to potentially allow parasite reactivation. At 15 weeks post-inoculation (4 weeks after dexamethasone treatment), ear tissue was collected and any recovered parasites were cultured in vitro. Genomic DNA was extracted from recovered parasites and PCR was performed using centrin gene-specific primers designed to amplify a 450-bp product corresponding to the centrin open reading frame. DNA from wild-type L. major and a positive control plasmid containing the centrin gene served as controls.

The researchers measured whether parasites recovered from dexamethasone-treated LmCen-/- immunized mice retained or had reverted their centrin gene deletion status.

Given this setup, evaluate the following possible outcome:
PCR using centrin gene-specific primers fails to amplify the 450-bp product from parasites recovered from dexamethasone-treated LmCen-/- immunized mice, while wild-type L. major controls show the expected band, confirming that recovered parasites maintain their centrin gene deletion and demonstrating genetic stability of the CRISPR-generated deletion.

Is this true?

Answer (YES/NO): YES